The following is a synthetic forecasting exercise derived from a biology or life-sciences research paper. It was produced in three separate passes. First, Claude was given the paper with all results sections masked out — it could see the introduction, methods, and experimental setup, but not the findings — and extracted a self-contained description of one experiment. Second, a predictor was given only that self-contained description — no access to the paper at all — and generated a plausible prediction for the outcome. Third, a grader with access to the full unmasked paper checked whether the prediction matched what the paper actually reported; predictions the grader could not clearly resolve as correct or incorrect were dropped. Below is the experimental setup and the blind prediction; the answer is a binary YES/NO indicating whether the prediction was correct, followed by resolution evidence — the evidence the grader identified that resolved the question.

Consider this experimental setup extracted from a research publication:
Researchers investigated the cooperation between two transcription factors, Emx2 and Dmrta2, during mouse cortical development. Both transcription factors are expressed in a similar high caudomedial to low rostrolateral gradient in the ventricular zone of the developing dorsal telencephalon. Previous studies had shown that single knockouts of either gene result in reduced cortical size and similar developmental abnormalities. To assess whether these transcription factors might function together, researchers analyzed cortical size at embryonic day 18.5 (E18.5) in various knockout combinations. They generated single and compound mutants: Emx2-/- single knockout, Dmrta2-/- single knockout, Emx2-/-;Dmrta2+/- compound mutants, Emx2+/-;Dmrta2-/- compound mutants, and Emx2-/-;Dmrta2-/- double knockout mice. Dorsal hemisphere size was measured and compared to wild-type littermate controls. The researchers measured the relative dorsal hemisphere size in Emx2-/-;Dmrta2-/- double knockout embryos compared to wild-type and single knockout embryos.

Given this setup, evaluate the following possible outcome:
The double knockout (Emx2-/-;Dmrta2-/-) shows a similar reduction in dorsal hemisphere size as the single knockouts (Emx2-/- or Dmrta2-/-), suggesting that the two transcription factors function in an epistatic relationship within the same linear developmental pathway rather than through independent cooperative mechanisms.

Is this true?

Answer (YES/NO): NO